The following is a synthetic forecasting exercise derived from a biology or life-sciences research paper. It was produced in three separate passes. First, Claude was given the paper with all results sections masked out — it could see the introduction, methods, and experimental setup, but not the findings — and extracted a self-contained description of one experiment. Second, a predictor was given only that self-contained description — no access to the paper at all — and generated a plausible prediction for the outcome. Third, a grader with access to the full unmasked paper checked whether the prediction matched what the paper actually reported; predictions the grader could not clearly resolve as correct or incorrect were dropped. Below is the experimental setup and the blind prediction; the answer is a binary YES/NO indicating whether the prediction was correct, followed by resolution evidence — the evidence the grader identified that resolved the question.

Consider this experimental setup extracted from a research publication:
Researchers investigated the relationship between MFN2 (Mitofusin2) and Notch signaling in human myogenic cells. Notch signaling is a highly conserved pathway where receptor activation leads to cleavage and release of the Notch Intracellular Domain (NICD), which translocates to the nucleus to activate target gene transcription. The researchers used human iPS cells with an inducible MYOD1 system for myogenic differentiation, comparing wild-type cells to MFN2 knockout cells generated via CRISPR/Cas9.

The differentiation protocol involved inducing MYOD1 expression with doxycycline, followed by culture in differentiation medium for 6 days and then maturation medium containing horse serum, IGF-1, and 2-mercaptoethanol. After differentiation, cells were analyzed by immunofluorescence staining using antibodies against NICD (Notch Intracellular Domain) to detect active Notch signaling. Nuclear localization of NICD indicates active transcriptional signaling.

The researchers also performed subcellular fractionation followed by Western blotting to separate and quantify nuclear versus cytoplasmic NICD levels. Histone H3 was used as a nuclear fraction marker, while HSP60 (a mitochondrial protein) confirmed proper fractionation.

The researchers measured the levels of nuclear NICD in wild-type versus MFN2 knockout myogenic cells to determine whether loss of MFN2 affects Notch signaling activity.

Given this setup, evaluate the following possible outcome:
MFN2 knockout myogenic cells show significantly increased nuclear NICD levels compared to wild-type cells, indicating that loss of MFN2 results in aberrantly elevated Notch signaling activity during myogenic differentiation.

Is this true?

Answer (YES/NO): YES